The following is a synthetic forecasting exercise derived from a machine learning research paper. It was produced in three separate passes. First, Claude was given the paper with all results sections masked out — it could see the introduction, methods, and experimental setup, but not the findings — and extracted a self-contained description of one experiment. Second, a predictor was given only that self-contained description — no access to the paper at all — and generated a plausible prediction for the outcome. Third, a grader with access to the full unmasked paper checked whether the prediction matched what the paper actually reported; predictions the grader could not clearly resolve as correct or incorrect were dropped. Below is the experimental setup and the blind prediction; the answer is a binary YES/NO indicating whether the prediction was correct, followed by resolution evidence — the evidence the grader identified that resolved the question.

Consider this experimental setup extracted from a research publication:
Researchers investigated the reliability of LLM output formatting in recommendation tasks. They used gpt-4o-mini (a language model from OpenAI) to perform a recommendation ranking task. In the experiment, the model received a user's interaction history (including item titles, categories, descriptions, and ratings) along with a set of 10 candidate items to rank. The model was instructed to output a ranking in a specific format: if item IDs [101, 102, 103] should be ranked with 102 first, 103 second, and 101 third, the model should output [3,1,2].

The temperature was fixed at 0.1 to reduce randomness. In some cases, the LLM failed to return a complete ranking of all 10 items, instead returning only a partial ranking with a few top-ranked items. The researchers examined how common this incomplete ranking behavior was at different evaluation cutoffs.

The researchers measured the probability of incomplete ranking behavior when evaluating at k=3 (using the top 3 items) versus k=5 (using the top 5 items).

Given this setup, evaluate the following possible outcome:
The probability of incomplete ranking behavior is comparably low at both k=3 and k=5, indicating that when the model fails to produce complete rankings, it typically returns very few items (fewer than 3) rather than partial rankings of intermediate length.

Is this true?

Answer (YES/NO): NO